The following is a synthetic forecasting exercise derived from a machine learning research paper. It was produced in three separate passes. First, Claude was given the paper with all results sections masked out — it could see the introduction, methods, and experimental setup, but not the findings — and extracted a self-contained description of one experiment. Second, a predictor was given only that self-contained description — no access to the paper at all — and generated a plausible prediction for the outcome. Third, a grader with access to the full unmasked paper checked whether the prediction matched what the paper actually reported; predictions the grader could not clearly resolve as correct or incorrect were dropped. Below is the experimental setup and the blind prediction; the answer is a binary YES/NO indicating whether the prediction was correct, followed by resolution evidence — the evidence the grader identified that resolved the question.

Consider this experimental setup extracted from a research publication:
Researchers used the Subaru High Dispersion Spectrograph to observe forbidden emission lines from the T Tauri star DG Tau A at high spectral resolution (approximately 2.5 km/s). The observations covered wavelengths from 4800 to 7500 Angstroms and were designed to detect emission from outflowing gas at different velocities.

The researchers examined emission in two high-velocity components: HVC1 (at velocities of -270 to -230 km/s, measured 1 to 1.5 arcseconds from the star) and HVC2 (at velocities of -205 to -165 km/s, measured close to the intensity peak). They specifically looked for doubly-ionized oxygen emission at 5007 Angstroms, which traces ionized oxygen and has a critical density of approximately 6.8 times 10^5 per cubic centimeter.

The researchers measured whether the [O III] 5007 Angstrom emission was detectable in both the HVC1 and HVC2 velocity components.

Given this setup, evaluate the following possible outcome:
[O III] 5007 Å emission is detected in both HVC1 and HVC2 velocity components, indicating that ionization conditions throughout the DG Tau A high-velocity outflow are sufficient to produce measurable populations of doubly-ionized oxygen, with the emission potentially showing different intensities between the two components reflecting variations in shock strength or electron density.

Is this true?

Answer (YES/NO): NO